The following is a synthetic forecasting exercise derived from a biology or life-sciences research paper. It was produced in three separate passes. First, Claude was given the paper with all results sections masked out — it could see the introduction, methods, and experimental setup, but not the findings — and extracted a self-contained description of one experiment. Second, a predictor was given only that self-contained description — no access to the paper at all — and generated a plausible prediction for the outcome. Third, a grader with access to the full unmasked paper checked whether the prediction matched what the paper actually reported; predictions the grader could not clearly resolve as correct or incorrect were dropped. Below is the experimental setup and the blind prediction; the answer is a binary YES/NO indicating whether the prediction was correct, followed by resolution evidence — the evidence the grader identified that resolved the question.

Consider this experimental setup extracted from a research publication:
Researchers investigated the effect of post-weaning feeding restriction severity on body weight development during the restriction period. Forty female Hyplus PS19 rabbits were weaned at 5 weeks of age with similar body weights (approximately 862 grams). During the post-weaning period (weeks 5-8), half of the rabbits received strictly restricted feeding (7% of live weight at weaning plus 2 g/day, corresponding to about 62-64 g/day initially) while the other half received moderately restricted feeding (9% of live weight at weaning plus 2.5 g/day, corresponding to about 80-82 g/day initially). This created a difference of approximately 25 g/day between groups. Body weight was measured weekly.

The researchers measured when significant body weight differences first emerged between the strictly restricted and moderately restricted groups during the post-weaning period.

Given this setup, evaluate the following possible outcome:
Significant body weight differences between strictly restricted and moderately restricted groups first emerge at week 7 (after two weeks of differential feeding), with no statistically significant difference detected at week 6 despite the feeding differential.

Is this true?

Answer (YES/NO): NO